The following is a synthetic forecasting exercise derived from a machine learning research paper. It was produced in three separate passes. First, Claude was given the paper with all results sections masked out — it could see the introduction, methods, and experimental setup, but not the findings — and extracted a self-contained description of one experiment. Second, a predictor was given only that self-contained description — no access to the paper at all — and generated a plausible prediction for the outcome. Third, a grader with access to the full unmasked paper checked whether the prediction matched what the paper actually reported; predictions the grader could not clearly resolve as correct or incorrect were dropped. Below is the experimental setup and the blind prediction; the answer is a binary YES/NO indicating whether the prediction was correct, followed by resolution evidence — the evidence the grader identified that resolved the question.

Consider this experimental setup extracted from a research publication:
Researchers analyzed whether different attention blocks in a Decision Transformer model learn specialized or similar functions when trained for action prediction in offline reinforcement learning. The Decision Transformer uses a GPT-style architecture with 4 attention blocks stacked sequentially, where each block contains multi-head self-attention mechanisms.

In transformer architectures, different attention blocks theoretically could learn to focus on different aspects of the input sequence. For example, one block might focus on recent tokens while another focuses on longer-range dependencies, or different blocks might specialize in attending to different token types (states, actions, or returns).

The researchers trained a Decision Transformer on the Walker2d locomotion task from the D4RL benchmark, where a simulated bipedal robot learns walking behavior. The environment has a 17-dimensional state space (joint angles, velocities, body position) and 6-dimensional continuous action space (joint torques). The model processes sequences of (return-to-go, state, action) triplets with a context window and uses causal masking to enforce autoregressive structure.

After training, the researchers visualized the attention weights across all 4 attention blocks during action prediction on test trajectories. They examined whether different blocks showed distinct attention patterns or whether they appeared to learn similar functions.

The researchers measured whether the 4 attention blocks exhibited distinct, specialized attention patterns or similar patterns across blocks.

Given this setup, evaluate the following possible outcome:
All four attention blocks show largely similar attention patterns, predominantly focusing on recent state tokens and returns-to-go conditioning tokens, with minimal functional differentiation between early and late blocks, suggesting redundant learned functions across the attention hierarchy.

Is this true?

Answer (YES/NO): NO